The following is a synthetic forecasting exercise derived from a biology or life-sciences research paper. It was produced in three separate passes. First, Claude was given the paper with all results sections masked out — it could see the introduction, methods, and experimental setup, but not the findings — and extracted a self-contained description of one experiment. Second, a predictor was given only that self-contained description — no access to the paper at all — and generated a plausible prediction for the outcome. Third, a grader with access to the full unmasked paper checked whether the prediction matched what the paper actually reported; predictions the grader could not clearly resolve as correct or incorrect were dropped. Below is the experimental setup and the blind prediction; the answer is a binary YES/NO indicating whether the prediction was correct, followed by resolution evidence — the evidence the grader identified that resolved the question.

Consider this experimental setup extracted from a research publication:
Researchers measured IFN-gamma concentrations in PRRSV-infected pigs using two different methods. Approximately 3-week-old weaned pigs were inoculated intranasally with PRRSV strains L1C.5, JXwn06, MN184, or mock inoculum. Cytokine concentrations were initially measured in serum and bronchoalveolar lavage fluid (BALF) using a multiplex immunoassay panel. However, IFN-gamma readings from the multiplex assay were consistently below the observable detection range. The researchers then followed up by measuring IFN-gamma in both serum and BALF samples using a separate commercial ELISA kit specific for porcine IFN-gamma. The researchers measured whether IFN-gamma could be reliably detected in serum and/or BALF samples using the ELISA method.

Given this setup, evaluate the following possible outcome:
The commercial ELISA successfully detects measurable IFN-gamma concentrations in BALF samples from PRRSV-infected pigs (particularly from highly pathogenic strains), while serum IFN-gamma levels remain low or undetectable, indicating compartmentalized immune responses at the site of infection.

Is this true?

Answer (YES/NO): YES